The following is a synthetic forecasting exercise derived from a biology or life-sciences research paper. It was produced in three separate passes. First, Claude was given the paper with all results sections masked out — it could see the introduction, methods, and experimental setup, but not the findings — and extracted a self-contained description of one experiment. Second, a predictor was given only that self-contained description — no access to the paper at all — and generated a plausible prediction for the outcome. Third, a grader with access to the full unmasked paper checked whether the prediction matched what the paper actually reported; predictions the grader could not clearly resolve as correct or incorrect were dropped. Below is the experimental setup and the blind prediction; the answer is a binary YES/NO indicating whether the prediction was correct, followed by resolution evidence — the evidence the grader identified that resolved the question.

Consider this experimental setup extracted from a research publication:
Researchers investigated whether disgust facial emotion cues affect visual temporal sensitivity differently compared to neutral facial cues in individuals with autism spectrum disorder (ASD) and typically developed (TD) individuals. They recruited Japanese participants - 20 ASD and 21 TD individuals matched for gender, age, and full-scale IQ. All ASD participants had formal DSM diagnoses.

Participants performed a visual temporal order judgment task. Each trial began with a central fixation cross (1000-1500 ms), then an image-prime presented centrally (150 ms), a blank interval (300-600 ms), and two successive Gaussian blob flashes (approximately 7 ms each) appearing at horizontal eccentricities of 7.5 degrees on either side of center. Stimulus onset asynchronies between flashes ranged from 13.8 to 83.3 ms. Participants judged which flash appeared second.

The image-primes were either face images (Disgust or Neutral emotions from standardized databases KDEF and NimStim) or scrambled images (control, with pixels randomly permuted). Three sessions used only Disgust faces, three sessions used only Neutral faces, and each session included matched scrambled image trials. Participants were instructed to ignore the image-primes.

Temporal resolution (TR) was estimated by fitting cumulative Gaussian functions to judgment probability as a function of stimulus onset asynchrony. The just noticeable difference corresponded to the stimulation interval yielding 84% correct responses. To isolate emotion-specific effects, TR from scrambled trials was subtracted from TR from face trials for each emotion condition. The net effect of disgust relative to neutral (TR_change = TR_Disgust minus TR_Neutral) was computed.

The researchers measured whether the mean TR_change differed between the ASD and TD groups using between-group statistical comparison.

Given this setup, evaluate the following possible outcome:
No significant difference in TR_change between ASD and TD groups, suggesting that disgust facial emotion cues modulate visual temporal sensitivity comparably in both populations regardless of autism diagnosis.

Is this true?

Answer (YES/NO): NO